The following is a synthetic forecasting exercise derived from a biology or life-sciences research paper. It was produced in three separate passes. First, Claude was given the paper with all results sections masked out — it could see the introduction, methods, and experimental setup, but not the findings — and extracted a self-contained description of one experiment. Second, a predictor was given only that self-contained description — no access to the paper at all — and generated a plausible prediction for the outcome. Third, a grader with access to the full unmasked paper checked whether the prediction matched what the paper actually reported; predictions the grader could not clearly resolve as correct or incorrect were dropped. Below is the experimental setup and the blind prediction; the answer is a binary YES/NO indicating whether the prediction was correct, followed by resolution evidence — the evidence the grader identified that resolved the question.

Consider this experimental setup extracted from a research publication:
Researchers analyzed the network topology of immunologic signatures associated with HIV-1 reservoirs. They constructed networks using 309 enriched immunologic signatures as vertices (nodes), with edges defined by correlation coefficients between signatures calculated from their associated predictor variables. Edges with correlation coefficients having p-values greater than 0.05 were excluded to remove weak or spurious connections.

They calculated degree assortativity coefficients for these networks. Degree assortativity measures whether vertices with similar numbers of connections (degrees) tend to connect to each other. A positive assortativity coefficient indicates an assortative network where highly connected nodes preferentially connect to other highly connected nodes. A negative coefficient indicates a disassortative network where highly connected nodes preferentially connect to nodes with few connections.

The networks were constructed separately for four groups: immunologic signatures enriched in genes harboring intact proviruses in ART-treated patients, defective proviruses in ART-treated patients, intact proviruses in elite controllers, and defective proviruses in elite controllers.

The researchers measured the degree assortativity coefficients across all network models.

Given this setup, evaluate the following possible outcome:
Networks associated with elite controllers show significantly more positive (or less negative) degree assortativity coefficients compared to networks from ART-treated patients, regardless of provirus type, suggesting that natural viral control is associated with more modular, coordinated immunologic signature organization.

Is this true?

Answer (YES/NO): NO